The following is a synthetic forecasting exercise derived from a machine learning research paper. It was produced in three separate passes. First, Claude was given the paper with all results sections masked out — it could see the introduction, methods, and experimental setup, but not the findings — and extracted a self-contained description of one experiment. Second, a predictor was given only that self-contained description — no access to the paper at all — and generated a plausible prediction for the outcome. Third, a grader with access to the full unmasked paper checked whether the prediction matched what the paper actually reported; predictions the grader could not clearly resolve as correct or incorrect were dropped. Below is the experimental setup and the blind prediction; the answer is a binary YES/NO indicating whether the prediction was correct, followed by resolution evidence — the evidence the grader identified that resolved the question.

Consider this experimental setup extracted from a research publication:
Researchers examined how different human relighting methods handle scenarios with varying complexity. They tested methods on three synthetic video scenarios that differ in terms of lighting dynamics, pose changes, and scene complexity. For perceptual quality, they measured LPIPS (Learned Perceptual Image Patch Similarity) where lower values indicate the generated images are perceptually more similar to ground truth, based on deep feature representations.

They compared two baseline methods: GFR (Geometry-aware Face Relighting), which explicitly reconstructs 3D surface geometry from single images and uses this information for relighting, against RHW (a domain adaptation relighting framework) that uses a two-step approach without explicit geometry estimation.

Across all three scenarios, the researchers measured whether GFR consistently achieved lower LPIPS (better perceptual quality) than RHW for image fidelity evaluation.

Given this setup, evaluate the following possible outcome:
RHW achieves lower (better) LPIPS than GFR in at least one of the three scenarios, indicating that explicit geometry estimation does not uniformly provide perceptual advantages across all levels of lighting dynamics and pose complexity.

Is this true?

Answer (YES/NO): NO